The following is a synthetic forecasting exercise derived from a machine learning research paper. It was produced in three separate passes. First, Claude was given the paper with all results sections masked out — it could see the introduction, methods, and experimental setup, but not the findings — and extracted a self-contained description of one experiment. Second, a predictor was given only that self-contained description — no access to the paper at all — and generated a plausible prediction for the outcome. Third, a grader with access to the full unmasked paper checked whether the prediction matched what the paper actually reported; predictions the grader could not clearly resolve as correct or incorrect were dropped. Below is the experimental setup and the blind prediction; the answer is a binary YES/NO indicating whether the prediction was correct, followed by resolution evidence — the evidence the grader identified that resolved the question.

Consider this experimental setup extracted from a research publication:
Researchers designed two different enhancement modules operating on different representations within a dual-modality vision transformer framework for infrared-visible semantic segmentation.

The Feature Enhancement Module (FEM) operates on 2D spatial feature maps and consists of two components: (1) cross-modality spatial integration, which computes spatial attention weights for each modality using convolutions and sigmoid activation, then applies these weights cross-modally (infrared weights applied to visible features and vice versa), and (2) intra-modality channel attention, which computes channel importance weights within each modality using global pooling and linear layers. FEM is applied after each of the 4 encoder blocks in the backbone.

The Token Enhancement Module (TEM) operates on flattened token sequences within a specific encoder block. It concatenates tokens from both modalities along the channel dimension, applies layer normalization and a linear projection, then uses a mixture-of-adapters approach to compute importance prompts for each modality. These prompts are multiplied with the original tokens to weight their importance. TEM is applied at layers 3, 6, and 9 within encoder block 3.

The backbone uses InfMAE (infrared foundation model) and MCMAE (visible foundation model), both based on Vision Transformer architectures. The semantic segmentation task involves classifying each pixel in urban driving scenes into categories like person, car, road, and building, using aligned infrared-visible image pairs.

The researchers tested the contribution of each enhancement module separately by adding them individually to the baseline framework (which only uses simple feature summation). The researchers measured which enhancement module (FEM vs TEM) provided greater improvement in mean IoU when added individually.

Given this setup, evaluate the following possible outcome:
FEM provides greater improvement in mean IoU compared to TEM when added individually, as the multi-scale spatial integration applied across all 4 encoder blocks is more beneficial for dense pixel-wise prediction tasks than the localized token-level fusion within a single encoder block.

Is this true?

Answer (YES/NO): YES